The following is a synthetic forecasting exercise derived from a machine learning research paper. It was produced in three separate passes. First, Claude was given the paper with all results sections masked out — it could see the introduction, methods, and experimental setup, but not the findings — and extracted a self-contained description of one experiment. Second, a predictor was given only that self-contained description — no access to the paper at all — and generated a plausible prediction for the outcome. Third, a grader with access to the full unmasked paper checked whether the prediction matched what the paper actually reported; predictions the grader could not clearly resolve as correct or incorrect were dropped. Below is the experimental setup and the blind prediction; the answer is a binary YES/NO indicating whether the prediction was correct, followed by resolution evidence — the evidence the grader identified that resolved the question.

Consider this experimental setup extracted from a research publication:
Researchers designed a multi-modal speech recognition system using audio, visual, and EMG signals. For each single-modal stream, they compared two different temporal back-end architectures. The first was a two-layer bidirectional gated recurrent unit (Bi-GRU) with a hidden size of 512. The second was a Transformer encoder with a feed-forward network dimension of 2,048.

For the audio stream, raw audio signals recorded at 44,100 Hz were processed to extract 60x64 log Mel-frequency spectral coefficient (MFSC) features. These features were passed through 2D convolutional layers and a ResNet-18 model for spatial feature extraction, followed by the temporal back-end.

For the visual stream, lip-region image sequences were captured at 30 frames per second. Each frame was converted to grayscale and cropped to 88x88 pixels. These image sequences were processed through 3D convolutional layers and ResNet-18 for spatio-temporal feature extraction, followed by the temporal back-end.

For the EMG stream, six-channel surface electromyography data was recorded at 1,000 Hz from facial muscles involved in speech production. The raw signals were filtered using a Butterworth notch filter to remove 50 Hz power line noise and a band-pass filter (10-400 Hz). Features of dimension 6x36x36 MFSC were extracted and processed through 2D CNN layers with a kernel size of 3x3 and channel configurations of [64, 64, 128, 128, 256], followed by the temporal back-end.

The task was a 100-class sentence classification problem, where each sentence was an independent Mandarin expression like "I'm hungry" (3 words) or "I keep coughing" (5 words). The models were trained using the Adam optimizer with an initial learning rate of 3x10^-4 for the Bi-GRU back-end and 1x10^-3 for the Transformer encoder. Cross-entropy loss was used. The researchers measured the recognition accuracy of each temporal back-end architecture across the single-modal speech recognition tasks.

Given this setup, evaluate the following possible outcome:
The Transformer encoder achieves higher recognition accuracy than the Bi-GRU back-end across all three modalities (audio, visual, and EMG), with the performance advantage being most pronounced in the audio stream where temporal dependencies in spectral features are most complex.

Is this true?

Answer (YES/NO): NO